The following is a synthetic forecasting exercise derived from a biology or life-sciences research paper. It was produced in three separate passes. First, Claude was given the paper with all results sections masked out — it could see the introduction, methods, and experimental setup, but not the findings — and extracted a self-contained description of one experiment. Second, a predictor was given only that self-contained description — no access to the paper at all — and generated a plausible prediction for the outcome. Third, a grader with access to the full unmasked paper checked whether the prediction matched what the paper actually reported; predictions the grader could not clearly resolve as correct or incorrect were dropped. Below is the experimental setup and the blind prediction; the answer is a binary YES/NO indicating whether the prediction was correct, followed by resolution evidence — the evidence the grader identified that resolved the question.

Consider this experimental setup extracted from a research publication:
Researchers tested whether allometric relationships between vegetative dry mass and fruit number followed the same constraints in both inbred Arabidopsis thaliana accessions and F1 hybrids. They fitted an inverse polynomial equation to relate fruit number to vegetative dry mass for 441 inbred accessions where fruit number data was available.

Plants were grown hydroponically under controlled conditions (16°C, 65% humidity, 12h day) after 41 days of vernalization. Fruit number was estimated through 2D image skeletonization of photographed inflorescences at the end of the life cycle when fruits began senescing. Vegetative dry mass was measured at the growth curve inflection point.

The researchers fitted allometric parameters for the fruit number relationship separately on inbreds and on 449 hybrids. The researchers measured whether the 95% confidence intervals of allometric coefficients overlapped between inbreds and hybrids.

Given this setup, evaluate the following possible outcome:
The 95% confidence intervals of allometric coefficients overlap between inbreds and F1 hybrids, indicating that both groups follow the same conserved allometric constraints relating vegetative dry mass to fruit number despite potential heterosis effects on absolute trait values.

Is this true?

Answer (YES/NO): YES